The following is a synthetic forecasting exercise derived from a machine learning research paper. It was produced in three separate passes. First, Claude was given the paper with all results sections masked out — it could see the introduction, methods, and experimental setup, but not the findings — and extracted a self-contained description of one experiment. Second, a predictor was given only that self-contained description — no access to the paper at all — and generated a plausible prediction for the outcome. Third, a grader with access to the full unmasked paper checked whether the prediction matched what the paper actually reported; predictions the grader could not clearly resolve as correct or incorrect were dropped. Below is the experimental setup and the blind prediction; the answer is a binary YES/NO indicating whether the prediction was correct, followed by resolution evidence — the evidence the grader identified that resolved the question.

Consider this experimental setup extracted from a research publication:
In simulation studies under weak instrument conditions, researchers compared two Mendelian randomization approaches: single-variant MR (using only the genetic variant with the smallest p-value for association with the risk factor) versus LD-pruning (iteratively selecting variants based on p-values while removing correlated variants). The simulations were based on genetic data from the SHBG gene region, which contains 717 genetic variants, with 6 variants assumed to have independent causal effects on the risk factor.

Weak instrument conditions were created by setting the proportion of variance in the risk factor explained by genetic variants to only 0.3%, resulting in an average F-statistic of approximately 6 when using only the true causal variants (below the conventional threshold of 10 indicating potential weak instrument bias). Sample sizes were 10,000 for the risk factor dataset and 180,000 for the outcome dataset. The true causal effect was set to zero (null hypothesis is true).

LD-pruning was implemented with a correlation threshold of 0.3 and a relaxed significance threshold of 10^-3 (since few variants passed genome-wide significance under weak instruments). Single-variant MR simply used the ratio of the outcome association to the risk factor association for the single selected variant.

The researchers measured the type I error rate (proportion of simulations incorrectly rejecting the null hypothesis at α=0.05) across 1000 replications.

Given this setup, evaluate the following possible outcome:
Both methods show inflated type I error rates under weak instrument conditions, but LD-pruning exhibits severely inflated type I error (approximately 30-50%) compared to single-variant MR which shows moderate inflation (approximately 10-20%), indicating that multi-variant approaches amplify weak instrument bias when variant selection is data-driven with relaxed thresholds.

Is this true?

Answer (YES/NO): NO